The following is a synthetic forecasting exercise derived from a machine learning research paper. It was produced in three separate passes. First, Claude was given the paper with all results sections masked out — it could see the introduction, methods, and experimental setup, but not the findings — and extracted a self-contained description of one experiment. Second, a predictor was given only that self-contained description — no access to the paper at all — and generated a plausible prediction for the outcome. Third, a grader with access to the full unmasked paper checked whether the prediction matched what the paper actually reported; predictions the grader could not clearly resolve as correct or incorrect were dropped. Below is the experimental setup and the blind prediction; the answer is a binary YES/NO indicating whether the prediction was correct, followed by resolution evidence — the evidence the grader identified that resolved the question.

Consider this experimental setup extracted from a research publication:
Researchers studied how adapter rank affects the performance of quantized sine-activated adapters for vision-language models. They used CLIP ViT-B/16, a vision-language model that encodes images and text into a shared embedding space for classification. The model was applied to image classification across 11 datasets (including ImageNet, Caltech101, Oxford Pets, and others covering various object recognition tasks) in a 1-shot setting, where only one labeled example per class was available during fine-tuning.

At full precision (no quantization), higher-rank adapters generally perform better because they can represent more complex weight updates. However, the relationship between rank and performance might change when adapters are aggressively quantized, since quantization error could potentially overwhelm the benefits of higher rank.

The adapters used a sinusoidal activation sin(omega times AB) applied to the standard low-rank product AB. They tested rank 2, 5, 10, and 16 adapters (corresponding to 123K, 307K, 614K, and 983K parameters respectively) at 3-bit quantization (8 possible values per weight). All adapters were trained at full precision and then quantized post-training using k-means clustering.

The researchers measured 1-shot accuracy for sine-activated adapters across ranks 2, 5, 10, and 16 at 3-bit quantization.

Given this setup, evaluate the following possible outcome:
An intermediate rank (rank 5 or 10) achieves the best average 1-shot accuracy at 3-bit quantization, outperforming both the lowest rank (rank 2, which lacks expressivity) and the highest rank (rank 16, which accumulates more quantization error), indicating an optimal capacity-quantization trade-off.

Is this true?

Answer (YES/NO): NO